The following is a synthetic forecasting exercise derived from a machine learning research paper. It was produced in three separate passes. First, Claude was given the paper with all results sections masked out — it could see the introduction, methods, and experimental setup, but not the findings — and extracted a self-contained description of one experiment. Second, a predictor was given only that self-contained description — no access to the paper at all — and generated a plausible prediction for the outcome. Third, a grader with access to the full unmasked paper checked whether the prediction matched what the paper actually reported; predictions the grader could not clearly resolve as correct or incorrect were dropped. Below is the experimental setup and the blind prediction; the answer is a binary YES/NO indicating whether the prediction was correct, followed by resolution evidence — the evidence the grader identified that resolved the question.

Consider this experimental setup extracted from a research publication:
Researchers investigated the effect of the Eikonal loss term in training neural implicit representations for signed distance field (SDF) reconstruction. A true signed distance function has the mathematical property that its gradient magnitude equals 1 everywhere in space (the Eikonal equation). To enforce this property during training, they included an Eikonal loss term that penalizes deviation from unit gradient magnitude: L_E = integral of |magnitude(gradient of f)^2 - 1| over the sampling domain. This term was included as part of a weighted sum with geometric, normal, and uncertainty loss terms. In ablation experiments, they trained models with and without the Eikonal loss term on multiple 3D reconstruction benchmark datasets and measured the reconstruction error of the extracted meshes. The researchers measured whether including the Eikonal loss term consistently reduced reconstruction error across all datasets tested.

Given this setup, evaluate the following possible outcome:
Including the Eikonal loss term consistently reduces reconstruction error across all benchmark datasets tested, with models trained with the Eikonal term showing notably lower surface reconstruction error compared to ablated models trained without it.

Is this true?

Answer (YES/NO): NO